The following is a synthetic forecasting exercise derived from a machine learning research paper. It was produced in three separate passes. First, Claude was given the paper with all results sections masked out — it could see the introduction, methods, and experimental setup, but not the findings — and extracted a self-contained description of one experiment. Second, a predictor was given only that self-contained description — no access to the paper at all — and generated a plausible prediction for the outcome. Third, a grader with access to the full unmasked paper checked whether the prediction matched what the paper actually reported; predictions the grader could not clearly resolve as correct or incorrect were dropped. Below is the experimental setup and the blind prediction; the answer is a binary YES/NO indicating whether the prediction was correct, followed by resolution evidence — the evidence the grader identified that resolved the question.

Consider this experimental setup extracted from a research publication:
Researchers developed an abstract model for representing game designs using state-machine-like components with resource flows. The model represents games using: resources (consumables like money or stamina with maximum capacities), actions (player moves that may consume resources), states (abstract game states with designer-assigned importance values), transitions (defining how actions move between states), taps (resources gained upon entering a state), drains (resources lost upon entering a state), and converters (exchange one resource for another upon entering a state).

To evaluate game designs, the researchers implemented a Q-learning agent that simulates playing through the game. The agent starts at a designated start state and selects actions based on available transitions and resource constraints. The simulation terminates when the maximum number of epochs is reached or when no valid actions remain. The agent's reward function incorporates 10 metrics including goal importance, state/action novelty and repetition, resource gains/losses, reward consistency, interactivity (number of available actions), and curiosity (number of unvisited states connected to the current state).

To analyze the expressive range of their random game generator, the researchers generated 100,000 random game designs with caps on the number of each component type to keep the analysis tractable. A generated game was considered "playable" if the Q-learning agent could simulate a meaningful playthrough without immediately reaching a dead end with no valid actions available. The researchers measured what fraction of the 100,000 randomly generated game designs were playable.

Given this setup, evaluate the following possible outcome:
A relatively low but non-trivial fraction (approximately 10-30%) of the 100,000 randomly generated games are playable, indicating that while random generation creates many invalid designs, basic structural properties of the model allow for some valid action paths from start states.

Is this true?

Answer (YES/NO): NO